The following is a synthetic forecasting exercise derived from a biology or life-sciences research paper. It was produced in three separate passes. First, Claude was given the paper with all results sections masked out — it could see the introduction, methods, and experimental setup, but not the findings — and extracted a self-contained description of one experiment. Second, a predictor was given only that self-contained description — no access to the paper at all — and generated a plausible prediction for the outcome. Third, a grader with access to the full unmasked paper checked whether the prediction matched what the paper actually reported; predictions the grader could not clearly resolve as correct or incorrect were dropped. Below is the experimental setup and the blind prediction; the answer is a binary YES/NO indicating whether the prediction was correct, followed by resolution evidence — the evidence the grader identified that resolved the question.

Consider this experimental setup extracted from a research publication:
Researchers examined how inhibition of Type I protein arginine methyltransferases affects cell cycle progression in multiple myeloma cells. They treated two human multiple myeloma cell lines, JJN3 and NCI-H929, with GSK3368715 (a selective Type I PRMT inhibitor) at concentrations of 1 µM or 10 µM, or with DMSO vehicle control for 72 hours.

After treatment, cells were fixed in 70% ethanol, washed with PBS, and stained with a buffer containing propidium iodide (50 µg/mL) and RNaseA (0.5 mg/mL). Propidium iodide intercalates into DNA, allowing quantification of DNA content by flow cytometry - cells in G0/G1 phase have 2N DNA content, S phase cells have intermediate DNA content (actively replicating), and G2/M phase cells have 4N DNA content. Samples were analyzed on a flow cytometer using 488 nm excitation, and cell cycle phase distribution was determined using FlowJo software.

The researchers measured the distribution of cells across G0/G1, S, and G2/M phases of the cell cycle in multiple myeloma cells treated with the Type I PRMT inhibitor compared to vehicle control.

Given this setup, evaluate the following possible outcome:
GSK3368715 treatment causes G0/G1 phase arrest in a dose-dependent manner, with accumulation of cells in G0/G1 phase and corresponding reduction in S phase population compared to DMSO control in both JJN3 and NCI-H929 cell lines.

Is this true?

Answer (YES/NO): YES